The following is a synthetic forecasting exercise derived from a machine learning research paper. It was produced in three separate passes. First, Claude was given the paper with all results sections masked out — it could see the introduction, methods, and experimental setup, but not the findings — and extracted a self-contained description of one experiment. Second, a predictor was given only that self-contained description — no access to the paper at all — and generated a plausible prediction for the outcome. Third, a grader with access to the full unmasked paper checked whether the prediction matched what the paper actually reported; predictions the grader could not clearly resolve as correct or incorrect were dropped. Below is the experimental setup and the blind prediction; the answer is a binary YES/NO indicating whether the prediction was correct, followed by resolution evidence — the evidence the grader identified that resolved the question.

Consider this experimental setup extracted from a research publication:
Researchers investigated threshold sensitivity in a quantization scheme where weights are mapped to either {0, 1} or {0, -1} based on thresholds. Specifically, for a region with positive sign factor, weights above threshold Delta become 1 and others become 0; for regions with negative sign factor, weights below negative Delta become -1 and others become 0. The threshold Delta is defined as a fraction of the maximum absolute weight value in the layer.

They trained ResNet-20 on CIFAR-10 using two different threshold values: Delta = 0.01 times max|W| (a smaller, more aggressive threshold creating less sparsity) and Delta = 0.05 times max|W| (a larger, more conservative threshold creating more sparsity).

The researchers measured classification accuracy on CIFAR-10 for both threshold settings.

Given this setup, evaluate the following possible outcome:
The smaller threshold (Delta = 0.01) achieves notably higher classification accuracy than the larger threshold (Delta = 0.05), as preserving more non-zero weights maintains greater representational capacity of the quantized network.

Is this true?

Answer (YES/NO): NO